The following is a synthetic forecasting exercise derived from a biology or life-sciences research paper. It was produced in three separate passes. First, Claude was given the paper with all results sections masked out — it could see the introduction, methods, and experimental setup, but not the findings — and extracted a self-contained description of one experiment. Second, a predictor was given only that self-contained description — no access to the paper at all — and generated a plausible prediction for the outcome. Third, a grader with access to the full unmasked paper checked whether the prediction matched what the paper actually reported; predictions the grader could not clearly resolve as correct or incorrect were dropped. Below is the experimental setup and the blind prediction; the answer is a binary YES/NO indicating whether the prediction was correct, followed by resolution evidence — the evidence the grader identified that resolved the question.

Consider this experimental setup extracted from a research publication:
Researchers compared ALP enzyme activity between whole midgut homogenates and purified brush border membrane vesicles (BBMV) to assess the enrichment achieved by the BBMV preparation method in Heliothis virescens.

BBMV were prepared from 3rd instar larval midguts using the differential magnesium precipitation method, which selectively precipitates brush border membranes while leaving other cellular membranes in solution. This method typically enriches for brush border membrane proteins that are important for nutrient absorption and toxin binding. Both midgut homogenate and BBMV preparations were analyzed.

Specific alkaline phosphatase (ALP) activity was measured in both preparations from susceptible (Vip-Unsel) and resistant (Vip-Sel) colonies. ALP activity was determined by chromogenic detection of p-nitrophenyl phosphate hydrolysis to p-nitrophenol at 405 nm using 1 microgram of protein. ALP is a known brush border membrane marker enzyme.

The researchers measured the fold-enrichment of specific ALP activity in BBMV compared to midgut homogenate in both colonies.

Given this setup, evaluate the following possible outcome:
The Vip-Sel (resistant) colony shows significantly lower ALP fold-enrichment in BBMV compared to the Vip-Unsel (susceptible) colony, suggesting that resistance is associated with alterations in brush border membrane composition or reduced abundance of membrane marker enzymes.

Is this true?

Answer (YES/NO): YES